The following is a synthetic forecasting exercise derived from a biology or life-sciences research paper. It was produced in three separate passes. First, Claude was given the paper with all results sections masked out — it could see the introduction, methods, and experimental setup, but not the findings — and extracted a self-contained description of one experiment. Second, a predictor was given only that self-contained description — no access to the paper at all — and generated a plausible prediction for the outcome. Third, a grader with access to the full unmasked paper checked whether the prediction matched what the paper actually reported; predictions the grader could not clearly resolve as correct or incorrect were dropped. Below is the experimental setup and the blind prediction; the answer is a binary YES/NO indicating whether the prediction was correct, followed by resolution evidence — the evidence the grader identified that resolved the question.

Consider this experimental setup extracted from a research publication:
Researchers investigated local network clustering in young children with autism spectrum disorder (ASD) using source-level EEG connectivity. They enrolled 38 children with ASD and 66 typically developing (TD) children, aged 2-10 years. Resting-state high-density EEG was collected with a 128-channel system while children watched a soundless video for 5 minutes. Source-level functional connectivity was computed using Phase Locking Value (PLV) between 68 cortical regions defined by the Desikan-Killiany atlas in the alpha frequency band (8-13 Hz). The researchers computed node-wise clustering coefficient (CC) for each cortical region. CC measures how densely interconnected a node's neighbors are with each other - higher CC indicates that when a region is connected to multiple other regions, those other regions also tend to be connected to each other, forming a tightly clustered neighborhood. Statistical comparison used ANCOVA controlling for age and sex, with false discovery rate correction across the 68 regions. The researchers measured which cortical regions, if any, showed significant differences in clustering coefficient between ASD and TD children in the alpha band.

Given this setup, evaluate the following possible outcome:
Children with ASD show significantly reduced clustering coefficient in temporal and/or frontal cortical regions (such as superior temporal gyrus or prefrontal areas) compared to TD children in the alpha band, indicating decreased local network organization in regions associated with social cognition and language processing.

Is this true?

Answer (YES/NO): NO